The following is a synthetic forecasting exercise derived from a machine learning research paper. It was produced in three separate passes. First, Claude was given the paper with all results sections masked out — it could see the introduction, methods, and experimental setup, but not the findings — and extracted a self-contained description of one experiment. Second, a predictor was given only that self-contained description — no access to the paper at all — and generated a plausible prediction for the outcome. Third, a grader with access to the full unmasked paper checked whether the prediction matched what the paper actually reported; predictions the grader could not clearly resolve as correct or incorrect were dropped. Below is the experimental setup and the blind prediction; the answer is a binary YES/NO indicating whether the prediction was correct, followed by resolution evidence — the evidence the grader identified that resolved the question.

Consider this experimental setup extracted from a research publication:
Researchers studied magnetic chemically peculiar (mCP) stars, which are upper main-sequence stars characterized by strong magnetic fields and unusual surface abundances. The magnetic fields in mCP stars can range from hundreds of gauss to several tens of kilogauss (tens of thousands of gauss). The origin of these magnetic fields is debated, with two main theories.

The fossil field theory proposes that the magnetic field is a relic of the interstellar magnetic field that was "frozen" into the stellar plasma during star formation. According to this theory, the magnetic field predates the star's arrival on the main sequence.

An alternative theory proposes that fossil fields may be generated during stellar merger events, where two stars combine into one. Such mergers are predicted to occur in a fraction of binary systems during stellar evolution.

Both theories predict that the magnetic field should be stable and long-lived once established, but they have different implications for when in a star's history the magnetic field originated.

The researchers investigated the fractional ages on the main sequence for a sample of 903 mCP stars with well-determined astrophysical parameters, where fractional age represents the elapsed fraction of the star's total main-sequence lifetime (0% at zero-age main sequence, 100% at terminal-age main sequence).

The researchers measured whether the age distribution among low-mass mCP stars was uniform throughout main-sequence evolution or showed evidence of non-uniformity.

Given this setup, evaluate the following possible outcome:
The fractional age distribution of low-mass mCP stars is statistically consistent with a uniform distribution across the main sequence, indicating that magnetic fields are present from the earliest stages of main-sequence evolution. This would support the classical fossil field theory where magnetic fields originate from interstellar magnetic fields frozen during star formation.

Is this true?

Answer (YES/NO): NO